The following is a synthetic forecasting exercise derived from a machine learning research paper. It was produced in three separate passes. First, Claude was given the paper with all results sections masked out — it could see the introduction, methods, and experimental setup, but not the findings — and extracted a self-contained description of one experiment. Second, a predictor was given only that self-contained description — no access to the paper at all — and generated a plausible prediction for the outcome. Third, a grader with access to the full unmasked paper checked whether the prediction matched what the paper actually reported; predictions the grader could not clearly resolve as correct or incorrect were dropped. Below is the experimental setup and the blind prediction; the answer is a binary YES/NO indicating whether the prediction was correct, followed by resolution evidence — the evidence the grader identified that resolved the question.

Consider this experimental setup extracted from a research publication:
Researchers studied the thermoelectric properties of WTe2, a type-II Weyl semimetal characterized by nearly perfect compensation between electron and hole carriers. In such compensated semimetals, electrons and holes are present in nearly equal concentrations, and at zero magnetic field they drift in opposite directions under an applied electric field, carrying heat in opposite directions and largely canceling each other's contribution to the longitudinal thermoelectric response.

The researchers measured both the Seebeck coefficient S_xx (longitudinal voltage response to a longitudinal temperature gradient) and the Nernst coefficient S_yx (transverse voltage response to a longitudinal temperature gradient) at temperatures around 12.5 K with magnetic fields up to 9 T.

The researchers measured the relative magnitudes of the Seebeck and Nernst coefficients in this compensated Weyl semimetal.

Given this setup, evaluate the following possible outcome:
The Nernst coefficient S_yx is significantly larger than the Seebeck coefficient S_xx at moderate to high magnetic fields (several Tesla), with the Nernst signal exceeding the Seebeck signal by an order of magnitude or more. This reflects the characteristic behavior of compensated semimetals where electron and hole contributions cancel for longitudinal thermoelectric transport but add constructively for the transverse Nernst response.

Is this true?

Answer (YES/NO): YES